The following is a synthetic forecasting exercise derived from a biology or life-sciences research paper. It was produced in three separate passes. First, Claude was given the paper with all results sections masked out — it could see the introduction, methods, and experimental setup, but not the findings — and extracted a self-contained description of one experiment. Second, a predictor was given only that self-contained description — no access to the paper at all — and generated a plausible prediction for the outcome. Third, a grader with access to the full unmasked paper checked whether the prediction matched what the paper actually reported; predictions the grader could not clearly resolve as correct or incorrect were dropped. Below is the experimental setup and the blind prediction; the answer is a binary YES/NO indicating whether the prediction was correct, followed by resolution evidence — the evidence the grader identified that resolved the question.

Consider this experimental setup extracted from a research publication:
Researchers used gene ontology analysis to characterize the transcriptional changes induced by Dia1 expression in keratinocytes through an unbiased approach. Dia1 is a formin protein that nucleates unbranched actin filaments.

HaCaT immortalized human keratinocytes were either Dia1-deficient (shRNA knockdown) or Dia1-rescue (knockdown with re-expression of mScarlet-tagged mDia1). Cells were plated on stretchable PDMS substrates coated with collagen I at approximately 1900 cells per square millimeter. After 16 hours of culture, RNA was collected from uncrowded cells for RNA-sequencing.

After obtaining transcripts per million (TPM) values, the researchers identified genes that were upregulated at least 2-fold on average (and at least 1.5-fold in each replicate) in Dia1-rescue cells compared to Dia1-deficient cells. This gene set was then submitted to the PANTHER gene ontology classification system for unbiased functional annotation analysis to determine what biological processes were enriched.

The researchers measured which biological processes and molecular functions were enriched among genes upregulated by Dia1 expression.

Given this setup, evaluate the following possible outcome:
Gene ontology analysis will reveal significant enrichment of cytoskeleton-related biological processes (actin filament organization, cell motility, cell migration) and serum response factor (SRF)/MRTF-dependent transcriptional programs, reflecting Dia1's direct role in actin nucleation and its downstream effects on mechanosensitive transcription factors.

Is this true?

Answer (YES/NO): NO